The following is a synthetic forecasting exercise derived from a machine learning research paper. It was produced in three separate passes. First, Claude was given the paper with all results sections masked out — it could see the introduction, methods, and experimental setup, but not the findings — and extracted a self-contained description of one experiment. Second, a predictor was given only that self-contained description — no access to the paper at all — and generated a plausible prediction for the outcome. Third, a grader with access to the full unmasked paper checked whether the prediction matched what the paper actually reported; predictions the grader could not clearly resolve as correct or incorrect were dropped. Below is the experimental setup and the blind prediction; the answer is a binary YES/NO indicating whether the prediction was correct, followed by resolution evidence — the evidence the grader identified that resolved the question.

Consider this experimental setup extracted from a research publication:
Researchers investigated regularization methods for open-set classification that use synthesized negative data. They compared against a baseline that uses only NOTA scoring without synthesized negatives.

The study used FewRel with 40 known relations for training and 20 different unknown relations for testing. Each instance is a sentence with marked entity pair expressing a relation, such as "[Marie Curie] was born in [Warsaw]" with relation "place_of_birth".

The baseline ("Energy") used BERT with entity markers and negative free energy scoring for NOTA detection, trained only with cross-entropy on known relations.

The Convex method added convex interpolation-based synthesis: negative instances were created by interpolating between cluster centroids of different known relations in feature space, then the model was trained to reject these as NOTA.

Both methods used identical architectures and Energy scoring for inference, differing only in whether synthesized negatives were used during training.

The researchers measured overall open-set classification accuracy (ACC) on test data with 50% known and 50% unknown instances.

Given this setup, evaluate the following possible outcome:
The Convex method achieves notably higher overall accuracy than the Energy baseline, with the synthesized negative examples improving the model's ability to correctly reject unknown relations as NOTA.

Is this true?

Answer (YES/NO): NO